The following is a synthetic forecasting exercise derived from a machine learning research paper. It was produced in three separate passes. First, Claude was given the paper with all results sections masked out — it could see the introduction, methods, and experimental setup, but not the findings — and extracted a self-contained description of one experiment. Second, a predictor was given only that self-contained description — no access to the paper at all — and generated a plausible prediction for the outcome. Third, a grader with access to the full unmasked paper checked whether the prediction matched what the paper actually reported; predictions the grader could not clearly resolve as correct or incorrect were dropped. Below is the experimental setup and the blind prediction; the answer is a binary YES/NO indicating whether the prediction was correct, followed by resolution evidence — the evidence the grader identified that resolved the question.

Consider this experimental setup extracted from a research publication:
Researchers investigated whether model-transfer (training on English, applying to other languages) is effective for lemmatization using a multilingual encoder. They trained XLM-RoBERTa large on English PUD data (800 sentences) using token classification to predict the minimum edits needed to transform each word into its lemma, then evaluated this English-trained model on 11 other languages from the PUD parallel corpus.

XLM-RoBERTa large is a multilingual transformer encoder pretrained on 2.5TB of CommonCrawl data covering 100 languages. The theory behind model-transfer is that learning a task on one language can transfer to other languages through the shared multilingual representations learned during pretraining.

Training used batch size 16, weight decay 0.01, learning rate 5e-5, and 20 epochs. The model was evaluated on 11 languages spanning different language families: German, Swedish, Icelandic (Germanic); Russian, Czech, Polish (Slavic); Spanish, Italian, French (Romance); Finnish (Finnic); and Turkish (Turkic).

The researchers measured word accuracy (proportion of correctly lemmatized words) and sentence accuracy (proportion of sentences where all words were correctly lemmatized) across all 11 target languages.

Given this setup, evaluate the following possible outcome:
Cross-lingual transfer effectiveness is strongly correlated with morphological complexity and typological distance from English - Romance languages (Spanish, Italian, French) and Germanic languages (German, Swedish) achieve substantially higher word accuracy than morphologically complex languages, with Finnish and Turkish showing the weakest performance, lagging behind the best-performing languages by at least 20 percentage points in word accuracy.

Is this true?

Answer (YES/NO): NO